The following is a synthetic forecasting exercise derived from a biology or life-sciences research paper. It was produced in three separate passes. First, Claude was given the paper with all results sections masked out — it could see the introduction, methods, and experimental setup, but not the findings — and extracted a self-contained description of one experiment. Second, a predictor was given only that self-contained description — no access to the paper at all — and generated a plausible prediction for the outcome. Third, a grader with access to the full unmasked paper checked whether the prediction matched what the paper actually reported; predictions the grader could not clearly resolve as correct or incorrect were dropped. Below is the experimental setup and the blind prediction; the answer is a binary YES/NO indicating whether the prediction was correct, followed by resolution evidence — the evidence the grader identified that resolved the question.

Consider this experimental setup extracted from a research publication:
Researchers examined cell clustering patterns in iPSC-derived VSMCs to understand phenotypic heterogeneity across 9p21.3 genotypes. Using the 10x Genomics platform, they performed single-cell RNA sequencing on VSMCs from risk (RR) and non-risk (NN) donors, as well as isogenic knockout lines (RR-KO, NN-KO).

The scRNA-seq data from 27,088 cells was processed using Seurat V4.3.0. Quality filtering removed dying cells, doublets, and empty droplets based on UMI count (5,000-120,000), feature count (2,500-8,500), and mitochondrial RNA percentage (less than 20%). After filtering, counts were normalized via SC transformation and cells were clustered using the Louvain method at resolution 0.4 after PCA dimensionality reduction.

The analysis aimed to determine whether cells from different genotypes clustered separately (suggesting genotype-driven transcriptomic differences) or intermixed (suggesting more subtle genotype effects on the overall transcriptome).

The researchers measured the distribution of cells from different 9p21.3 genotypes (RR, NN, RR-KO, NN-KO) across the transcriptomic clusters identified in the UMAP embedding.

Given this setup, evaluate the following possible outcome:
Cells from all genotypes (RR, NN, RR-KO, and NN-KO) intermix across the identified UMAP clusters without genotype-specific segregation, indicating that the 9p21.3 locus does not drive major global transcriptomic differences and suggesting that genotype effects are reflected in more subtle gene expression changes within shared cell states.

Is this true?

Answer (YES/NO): NO